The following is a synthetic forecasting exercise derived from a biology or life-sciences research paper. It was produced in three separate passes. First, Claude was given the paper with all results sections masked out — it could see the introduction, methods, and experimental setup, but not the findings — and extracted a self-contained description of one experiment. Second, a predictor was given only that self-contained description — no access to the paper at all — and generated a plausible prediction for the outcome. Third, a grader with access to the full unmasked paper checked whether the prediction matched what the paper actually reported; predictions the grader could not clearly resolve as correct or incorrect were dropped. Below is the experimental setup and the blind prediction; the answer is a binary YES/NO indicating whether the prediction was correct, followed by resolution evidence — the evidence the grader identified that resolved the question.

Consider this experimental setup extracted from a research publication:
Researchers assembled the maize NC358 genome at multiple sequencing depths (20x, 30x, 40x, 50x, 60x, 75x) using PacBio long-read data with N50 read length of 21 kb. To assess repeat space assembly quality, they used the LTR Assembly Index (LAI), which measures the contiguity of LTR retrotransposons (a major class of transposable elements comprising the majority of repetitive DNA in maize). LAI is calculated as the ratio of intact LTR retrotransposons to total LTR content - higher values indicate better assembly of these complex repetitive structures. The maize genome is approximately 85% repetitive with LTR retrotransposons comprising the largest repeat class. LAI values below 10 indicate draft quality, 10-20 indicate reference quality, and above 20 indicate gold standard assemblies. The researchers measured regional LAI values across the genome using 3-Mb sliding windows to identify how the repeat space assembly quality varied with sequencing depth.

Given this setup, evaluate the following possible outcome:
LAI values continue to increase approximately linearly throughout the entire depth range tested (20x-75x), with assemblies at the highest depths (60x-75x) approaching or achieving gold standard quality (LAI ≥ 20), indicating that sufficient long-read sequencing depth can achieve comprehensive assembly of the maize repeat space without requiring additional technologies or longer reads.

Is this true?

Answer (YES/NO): NO